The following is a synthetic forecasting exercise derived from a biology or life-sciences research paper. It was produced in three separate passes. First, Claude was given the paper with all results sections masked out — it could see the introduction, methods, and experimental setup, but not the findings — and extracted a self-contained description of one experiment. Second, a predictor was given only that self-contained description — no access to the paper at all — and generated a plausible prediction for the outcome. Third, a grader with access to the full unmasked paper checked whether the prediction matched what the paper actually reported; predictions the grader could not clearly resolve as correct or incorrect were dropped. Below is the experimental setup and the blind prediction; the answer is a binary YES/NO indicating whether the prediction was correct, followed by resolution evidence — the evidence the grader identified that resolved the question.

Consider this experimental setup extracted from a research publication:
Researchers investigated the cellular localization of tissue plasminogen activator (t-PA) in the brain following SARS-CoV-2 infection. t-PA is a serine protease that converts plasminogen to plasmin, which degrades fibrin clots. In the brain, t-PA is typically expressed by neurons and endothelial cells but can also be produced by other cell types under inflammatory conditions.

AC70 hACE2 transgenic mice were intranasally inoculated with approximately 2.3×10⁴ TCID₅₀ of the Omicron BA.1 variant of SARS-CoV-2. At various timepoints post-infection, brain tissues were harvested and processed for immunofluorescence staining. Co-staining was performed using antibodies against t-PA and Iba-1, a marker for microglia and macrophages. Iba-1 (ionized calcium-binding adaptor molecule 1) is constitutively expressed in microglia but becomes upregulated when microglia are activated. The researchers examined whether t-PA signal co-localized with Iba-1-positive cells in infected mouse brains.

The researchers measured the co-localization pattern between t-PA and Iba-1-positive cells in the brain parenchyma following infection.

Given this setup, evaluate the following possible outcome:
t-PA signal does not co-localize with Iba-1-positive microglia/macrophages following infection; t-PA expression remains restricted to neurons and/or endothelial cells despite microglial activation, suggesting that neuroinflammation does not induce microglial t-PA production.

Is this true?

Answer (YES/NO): NO